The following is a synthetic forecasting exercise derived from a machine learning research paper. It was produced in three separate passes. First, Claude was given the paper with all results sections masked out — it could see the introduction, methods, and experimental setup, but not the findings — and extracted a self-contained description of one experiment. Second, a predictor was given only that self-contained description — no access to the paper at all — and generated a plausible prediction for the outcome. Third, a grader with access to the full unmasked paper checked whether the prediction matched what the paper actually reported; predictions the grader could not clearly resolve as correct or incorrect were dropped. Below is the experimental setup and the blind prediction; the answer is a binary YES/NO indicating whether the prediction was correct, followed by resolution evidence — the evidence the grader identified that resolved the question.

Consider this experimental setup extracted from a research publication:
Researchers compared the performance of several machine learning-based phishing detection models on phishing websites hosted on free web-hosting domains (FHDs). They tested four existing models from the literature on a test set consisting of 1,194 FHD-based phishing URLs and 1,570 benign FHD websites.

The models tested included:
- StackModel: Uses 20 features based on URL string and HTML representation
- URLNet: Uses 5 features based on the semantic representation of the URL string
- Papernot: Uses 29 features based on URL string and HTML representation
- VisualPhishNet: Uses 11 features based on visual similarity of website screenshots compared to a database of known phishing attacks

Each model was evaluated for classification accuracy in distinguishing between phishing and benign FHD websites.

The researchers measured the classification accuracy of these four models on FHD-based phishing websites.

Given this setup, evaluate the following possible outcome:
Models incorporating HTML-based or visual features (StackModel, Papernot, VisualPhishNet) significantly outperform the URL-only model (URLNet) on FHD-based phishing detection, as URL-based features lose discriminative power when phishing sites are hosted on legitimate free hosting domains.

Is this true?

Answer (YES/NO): NO